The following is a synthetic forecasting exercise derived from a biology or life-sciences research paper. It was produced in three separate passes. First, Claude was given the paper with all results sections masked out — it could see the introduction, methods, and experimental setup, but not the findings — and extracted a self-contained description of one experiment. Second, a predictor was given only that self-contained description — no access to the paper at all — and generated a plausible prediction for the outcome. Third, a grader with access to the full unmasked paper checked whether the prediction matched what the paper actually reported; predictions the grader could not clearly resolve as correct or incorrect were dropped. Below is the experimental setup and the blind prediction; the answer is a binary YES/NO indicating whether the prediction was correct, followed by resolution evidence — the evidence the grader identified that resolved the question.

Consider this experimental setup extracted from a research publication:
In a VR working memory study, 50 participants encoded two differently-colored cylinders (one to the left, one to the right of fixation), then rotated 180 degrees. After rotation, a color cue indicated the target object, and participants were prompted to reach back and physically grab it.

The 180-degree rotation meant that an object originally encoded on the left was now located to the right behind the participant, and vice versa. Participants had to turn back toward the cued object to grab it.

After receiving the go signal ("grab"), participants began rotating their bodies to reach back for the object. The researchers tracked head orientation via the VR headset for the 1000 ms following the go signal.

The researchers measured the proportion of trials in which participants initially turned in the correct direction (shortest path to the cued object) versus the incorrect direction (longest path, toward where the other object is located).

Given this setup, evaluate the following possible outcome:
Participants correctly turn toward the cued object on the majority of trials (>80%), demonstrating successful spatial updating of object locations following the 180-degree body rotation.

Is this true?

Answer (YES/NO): YES